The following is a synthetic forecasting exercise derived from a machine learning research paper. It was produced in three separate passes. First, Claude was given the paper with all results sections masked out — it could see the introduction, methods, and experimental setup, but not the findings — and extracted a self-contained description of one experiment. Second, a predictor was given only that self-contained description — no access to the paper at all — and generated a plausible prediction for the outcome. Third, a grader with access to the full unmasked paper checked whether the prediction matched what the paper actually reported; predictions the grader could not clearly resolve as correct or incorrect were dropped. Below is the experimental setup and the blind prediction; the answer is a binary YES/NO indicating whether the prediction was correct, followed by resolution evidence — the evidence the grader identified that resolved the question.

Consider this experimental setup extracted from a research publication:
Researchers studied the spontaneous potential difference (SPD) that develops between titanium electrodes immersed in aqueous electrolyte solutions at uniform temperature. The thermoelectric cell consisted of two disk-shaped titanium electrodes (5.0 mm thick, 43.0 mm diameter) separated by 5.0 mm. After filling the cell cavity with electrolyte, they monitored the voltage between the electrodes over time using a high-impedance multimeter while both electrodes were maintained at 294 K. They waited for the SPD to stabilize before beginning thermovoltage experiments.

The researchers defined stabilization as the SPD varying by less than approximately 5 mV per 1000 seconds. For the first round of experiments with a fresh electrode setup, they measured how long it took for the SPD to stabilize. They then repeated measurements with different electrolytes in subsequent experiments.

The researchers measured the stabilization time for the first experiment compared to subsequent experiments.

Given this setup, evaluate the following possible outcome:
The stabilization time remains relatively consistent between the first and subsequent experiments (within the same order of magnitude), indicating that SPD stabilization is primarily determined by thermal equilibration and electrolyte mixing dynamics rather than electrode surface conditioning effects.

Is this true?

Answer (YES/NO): NO